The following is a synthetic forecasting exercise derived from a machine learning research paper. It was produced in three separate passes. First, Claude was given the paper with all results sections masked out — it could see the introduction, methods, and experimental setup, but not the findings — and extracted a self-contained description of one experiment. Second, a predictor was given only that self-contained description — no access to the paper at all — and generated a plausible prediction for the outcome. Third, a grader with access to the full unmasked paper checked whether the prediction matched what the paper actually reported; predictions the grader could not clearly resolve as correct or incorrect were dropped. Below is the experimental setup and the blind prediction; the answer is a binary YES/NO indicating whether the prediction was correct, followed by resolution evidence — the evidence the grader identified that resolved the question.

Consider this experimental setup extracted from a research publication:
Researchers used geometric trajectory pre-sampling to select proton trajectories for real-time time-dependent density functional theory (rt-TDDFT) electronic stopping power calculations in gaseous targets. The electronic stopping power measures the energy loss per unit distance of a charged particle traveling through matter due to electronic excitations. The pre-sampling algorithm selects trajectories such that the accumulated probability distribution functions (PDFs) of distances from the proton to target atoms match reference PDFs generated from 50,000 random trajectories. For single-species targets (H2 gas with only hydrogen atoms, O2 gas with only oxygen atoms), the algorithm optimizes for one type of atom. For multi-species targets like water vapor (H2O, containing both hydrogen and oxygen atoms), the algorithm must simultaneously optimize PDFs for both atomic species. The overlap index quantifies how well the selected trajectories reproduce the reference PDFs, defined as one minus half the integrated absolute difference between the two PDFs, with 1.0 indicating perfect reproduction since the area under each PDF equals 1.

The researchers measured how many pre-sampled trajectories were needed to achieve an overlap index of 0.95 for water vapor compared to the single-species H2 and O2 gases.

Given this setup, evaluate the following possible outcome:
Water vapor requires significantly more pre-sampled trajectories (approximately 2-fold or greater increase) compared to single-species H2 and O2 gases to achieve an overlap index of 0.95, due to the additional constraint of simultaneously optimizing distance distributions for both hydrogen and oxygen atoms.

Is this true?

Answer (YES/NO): NO